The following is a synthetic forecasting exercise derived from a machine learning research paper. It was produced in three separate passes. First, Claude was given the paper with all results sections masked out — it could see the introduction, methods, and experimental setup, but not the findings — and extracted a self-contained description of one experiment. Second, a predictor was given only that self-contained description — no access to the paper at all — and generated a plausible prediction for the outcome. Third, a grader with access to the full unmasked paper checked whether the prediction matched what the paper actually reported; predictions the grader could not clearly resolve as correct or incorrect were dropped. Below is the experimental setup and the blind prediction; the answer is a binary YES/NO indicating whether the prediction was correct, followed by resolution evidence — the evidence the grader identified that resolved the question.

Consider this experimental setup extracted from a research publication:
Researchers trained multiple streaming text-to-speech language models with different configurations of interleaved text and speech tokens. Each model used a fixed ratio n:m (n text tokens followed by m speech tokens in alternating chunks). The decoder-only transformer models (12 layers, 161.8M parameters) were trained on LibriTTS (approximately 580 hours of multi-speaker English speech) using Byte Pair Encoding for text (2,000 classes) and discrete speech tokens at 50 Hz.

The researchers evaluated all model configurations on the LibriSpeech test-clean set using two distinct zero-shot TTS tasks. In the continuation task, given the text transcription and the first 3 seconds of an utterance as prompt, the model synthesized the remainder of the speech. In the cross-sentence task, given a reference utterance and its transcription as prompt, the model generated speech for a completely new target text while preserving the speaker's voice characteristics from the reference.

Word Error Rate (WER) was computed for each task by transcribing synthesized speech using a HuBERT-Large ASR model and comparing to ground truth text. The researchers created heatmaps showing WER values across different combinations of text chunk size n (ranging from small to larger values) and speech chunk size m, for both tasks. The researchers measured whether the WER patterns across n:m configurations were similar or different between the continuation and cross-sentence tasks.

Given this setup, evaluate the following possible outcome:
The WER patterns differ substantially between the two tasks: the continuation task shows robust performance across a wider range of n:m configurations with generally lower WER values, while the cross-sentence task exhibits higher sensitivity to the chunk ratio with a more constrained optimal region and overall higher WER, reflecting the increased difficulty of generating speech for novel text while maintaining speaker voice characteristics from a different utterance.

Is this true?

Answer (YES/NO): NO